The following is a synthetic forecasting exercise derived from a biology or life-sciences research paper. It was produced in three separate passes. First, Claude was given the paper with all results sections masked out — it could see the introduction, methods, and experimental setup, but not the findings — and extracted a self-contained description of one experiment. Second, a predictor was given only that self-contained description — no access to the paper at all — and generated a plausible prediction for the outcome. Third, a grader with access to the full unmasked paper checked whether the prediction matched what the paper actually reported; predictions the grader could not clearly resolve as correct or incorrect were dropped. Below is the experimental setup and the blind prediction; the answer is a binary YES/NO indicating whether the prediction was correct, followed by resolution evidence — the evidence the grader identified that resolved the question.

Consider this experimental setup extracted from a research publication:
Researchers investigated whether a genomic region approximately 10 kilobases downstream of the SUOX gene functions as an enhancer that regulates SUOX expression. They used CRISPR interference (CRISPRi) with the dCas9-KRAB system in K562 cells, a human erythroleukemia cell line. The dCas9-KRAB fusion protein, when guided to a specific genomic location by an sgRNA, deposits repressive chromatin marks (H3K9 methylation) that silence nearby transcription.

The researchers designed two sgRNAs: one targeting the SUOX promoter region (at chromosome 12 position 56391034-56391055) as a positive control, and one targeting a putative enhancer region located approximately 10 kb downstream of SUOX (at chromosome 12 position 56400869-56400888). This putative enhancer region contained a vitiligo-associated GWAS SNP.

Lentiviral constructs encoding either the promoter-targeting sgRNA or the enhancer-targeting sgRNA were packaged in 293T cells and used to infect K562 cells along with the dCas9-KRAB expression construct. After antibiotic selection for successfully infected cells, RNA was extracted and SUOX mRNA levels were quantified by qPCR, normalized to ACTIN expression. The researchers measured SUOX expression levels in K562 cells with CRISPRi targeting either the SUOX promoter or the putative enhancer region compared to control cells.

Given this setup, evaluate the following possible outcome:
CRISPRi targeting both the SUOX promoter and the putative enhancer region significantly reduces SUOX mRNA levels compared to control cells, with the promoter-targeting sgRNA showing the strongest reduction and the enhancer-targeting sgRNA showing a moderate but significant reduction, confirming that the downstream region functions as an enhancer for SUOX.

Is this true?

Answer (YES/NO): YES